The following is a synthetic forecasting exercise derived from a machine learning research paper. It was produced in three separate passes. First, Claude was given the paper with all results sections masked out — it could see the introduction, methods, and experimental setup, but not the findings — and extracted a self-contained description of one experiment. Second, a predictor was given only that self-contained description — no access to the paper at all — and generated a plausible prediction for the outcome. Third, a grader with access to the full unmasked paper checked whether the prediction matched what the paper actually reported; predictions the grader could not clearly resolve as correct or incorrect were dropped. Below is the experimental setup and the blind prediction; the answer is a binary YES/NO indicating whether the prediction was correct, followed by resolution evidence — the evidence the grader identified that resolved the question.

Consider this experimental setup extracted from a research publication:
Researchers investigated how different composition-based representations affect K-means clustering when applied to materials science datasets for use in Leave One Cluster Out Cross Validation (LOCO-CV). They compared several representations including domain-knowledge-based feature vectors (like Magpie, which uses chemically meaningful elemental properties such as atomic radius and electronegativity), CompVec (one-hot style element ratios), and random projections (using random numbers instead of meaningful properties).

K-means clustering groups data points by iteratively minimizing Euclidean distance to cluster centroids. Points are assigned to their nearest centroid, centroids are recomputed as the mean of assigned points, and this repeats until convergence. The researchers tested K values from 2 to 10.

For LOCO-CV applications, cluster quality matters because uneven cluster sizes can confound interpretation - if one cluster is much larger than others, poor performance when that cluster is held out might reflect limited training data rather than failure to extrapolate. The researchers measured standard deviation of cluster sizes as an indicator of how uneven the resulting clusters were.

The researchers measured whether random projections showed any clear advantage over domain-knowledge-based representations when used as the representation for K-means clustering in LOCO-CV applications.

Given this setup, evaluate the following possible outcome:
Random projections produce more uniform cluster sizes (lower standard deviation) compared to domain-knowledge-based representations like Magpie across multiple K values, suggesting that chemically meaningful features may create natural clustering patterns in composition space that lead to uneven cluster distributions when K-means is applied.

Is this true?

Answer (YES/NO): NO